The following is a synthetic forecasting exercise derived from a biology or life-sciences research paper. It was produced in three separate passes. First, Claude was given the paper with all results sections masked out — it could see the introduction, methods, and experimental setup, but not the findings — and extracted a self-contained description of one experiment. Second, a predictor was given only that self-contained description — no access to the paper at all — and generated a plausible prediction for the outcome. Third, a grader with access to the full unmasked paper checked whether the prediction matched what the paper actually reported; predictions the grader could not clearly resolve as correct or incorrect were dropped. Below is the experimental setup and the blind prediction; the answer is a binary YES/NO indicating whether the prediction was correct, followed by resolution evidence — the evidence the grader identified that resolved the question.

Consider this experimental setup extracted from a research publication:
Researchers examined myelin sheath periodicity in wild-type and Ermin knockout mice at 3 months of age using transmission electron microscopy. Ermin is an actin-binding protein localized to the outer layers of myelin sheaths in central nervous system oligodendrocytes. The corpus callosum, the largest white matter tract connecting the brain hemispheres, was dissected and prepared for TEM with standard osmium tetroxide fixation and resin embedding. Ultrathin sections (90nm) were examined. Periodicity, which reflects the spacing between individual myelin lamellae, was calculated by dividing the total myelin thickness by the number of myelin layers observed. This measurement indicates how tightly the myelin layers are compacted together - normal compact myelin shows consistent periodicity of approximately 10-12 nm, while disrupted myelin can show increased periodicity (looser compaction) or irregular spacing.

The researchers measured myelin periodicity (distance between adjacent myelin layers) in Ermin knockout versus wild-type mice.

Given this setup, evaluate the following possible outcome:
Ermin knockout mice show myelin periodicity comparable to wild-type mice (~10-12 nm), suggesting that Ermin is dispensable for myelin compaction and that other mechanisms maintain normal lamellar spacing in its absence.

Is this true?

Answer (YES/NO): NO